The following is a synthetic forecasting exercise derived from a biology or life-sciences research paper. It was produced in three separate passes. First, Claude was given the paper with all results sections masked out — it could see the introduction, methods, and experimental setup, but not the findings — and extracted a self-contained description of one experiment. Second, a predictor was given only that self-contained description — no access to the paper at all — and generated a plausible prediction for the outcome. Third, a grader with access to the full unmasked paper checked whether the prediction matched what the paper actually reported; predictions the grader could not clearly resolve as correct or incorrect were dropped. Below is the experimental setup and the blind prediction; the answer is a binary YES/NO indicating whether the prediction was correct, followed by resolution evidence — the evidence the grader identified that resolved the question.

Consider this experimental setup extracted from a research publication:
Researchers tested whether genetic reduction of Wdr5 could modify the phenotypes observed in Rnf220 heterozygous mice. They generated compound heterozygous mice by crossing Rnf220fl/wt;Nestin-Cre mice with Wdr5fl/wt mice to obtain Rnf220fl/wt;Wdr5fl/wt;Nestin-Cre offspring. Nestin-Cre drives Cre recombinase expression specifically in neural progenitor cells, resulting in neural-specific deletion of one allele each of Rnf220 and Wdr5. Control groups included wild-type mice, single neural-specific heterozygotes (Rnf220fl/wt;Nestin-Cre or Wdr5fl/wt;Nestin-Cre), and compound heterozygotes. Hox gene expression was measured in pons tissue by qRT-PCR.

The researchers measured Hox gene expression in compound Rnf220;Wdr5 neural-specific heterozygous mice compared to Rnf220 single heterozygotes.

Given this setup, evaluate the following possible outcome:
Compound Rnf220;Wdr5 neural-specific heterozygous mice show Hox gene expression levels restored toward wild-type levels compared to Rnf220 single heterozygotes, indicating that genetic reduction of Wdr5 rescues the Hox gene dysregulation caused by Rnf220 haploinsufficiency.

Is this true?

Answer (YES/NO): YES